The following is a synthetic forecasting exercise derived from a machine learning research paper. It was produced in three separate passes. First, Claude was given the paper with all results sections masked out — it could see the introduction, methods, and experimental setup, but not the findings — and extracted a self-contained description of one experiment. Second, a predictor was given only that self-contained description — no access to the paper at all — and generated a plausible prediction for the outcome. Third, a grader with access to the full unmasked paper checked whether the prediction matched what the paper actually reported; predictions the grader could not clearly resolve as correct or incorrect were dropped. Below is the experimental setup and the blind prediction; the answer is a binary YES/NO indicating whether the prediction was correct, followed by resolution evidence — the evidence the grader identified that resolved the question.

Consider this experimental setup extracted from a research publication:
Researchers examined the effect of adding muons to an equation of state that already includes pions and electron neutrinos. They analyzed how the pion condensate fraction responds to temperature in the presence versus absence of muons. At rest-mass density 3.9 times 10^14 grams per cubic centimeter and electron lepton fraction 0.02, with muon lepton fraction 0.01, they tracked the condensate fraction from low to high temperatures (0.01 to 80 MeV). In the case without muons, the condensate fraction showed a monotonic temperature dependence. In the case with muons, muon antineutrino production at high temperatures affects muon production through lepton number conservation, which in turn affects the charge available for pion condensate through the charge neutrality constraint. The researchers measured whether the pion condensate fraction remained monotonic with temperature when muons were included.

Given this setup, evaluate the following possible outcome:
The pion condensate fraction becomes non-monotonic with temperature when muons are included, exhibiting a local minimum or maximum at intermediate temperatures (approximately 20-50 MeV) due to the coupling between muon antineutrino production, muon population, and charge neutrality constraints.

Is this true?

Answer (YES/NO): NO